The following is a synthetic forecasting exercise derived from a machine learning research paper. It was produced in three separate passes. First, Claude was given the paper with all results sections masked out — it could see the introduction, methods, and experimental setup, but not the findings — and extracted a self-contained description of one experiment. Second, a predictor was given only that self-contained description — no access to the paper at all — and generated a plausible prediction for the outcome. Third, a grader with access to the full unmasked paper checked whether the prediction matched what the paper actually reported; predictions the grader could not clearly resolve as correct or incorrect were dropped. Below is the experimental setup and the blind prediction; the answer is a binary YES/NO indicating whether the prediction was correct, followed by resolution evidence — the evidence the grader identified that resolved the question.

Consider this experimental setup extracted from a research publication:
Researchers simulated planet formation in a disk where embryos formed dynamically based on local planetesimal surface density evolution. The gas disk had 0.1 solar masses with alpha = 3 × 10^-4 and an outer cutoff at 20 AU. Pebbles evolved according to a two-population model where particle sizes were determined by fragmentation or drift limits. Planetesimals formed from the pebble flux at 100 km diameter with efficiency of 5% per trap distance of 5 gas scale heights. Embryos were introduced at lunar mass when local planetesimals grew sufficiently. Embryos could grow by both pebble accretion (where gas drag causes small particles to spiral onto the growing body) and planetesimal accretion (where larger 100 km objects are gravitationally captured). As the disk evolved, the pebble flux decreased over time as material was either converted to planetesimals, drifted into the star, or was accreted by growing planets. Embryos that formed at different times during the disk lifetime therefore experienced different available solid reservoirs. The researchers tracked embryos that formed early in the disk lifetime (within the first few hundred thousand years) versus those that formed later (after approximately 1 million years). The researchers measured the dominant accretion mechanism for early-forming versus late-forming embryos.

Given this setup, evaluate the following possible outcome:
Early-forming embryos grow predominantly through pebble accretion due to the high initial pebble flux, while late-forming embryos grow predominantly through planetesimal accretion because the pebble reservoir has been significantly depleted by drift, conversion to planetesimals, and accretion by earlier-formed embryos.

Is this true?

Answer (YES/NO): YES